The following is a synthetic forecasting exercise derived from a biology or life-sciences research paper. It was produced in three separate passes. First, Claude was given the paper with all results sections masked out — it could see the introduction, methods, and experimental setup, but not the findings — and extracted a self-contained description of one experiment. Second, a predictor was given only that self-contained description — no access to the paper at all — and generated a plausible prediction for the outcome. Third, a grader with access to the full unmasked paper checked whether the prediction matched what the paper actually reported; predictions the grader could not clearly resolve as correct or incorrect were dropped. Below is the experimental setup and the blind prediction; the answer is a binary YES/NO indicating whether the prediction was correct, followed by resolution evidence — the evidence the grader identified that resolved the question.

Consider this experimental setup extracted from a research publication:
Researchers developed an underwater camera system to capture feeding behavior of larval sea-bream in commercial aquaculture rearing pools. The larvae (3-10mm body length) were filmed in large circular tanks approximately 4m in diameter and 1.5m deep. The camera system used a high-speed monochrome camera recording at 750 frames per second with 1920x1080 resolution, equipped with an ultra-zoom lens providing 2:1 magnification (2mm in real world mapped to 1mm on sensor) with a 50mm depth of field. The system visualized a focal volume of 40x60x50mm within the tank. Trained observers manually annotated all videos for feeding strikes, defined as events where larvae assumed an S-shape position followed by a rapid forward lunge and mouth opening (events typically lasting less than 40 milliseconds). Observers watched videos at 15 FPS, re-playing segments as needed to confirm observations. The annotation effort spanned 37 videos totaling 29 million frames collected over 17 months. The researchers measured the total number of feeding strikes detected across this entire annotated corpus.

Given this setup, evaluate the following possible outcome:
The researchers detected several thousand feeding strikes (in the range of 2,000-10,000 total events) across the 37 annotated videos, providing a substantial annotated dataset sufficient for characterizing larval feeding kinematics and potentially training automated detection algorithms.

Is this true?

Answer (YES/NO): NO